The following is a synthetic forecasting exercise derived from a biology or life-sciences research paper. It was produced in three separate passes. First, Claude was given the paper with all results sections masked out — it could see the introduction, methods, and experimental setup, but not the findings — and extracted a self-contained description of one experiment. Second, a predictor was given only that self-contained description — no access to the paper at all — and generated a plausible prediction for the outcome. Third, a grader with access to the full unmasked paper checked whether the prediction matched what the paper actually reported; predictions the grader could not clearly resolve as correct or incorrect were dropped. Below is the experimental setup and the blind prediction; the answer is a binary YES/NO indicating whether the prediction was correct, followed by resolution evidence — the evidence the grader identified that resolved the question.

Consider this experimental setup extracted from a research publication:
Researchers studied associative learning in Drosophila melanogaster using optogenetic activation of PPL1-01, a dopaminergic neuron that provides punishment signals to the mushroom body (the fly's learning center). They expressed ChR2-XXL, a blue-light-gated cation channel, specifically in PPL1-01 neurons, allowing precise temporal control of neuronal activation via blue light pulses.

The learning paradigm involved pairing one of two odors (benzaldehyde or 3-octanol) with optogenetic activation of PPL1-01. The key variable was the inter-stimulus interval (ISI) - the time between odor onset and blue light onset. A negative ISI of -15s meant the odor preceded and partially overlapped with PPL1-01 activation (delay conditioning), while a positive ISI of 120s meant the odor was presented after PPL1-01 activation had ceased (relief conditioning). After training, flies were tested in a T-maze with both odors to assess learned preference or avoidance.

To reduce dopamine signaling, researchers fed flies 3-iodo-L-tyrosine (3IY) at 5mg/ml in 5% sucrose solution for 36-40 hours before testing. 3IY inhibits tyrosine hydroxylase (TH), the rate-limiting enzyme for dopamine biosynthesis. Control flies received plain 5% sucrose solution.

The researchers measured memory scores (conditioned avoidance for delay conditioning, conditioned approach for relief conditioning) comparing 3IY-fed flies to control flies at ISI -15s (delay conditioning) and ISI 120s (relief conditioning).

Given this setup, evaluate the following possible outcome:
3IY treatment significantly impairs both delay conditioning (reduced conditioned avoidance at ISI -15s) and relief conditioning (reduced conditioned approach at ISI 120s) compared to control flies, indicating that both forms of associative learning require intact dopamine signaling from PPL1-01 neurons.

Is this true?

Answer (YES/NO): NO